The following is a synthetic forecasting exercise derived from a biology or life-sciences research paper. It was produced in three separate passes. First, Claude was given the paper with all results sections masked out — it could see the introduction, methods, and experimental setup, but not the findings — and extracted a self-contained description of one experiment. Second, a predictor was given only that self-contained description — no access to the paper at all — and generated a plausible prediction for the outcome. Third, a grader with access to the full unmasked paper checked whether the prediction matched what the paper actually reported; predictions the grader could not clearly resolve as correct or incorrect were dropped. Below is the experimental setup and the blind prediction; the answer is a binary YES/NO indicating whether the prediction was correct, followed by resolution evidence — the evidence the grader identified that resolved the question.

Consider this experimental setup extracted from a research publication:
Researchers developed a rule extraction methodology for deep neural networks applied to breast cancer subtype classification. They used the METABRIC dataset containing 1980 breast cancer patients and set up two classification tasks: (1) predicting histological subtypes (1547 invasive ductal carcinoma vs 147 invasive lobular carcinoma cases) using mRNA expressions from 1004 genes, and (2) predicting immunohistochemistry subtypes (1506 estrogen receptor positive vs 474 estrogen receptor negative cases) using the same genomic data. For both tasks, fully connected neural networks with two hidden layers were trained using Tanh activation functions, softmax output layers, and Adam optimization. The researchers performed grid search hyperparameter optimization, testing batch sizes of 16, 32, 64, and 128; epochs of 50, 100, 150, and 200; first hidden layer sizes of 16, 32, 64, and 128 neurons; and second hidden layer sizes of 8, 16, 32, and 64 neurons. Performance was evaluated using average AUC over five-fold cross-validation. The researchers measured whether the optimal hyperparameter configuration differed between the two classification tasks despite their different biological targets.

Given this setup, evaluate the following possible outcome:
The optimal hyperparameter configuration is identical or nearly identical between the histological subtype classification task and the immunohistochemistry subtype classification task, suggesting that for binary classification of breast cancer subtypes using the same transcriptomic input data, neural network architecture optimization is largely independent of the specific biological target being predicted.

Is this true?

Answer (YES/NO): YES